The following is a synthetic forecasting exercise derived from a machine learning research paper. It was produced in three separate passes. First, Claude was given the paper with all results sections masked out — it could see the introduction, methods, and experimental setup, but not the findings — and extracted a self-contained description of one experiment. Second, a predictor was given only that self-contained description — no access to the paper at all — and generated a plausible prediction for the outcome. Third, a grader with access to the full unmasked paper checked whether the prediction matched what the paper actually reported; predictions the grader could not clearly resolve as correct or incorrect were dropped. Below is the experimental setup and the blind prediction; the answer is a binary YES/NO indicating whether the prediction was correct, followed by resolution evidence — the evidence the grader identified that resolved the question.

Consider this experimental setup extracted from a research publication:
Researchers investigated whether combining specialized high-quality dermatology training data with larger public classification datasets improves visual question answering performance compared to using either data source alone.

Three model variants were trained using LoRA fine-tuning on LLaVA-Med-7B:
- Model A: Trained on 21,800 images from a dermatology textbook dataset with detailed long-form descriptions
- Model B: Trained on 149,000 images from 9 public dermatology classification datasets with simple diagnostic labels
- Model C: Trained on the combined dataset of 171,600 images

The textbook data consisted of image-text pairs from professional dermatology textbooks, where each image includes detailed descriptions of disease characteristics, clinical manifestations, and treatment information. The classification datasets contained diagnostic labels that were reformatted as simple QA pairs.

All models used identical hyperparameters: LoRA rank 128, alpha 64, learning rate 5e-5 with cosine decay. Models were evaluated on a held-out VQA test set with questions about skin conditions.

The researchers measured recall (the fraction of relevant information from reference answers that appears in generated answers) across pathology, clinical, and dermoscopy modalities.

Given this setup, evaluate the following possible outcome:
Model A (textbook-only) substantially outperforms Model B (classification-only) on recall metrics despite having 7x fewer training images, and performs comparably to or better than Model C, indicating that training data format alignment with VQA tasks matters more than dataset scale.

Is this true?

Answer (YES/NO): NO